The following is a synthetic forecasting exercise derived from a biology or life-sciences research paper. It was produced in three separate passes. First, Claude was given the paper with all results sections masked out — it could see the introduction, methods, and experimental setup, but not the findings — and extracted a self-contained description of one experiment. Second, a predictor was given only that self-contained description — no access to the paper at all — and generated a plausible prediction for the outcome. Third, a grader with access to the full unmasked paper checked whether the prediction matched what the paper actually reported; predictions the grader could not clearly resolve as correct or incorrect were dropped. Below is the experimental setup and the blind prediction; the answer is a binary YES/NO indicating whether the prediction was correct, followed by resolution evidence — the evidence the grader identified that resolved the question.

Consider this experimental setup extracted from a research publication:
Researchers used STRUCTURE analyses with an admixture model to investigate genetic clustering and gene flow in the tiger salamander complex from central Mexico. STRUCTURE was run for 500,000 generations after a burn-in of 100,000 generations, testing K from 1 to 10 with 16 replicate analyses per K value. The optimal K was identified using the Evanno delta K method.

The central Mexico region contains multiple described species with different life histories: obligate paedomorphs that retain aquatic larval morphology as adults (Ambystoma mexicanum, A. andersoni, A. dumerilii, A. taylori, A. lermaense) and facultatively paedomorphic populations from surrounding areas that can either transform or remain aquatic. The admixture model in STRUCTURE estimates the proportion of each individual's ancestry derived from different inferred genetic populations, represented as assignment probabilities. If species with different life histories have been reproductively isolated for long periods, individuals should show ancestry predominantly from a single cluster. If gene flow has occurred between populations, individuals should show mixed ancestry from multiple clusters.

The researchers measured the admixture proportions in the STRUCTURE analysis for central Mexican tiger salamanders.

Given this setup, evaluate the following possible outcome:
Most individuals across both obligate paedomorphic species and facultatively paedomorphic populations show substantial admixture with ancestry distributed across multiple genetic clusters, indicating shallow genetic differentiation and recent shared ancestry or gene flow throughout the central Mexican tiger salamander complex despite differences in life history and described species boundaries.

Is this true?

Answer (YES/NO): NO